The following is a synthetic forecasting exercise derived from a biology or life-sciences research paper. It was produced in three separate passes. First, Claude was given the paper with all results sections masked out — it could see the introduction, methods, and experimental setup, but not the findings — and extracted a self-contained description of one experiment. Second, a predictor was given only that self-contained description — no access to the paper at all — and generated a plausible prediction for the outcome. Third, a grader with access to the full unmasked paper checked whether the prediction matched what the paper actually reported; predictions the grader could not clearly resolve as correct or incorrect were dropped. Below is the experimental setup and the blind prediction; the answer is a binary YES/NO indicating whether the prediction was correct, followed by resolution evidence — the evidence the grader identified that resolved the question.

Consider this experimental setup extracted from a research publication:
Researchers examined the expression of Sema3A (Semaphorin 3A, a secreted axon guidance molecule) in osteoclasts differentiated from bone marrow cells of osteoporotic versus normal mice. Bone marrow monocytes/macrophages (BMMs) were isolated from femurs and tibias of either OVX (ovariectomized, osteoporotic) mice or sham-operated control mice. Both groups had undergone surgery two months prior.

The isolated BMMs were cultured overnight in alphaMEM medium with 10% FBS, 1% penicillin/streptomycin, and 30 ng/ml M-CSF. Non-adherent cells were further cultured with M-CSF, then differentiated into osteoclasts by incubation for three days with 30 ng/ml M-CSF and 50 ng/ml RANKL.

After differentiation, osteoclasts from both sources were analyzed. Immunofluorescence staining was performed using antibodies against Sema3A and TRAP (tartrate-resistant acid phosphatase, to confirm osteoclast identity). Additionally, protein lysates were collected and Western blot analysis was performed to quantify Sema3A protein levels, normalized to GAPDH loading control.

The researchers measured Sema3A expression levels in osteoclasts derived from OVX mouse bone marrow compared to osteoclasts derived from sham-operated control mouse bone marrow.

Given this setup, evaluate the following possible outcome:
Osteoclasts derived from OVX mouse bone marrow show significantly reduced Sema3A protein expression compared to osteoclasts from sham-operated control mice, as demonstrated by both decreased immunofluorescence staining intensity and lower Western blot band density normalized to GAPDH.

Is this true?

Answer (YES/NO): NO